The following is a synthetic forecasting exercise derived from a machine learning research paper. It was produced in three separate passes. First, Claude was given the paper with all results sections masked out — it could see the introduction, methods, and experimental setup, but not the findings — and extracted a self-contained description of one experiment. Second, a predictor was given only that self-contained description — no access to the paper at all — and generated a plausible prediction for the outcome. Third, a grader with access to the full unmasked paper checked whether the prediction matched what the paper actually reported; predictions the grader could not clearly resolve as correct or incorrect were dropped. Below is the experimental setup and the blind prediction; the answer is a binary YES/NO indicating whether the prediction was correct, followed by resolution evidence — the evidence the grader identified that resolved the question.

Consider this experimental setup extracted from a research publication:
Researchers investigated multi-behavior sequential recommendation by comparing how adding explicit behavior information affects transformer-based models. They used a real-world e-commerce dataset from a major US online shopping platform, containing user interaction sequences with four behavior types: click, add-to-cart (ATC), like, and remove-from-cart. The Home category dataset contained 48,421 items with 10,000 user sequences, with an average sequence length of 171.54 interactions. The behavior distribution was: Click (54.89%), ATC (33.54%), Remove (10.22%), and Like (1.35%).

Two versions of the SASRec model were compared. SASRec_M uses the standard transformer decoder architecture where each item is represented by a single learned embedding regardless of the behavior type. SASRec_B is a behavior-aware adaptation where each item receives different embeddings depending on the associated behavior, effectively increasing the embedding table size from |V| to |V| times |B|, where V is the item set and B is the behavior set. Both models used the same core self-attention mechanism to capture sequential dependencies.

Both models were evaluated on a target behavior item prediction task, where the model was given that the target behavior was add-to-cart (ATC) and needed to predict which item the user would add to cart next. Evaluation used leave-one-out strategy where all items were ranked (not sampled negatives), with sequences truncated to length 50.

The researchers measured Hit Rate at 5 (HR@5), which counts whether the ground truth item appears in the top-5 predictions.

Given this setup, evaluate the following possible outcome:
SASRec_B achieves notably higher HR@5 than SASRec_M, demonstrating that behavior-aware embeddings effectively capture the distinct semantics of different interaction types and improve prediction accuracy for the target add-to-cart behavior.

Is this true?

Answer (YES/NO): NO